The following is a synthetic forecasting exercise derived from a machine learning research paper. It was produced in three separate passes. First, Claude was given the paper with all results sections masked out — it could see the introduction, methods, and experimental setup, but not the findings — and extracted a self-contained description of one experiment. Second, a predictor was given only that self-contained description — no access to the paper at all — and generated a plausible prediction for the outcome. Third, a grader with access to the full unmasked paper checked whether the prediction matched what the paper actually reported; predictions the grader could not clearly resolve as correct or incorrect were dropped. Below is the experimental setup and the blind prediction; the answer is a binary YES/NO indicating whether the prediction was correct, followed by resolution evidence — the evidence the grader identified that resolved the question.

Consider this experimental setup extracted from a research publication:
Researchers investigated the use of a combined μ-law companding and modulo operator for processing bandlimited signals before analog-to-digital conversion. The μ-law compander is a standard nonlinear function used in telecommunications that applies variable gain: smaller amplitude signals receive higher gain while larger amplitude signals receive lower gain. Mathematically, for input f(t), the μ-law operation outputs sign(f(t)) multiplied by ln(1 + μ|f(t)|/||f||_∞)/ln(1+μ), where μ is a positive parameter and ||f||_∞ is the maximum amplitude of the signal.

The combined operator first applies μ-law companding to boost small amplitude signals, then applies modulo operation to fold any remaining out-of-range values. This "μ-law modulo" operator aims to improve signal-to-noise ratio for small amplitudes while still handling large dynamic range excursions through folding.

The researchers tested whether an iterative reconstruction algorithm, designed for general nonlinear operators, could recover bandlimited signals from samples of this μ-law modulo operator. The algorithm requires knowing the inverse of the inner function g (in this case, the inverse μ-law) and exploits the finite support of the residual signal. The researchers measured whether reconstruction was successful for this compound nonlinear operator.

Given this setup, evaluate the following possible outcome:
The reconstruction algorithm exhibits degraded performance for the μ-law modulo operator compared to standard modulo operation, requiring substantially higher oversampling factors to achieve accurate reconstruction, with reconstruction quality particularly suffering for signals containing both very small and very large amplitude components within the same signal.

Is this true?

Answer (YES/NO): NO